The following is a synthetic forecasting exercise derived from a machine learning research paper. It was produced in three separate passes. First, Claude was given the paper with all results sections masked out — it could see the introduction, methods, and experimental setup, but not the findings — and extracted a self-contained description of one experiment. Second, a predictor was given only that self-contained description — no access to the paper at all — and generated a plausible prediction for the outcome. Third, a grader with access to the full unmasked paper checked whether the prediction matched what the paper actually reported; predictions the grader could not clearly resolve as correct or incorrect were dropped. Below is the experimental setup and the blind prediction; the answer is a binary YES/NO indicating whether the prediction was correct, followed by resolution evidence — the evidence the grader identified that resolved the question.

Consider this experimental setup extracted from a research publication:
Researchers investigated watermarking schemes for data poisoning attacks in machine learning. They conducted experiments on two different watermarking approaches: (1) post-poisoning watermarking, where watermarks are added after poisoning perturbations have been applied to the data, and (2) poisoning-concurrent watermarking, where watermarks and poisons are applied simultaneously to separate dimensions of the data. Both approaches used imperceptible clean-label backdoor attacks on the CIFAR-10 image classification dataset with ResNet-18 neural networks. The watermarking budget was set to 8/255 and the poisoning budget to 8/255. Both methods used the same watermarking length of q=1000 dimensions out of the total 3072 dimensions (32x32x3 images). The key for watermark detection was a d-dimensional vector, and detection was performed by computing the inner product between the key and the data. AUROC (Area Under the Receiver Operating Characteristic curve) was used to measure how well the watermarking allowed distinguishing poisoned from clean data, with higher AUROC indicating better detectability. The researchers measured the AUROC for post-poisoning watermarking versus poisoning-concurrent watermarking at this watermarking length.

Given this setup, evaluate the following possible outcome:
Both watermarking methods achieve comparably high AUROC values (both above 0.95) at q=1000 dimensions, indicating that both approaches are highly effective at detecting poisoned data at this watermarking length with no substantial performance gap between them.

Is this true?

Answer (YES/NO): NO